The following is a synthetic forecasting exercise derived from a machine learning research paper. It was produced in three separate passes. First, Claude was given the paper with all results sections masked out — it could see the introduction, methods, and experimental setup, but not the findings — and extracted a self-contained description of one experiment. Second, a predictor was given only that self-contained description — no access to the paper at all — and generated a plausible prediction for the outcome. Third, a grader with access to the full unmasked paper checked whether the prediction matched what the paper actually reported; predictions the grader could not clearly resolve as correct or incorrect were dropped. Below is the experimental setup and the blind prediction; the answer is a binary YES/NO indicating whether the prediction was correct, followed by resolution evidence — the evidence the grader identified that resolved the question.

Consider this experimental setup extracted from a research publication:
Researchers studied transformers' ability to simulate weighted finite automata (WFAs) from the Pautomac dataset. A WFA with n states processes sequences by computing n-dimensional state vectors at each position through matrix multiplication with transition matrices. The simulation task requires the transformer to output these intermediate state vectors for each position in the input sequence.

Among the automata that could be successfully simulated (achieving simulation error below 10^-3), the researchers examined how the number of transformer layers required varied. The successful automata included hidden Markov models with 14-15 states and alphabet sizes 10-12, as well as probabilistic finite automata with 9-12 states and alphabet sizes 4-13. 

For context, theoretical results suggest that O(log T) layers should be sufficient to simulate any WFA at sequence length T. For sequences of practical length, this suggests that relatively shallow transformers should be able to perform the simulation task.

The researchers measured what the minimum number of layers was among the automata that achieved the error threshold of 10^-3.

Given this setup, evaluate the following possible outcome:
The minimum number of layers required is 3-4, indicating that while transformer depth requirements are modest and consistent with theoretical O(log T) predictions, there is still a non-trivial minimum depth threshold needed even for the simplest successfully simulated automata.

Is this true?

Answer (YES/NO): NO